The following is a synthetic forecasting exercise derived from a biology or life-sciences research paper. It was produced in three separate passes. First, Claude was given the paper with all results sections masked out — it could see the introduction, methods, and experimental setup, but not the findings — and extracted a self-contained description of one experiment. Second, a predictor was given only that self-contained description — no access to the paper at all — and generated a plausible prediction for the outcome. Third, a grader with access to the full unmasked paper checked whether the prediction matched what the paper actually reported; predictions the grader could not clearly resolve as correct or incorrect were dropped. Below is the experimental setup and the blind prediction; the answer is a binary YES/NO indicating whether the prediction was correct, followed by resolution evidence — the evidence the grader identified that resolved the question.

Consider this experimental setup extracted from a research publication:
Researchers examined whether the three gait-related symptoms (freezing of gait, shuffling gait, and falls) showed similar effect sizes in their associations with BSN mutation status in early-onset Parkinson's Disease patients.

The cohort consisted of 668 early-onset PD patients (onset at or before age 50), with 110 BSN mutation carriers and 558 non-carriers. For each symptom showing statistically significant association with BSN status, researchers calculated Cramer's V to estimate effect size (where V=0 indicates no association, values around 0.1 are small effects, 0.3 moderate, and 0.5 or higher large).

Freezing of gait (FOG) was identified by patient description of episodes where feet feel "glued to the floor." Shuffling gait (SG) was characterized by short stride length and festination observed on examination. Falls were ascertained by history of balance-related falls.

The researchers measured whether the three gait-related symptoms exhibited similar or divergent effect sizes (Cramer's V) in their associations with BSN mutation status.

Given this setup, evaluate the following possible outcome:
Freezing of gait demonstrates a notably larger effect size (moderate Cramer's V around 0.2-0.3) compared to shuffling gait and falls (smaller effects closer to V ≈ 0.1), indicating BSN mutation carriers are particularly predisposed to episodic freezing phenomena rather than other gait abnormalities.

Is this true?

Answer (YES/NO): NO